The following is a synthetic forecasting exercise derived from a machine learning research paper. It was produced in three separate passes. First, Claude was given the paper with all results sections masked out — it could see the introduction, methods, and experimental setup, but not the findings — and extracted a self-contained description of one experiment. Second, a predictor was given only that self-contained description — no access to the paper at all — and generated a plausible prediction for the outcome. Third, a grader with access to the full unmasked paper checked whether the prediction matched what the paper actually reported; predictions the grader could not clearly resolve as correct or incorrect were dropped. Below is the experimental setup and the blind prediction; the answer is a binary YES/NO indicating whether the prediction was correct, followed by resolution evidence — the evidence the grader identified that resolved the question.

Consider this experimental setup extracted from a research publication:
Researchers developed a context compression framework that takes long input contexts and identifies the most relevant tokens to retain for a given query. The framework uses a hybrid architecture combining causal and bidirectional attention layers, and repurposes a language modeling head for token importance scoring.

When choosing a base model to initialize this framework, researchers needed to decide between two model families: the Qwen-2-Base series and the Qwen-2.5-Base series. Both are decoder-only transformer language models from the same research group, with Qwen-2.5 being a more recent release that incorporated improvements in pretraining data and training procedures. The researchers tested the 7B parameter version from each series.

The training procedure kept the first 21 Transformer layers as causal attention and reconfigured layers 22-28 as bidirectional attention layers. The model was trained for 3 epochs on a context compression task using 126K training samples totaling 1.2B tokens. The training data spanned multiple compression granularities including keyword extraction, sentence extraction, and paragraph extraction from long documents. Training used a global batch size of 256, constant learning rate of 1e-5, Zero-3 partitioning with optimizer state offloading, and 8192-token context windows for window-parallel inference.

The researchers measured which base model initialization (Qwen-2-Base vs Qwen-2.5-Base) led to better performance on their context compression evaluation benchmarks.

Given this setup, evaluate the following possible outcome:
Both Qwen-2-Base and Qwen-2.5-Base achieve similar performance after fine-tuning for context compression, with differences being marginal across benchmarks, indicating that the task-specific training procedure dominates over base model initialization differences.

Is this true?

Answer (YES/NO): NO